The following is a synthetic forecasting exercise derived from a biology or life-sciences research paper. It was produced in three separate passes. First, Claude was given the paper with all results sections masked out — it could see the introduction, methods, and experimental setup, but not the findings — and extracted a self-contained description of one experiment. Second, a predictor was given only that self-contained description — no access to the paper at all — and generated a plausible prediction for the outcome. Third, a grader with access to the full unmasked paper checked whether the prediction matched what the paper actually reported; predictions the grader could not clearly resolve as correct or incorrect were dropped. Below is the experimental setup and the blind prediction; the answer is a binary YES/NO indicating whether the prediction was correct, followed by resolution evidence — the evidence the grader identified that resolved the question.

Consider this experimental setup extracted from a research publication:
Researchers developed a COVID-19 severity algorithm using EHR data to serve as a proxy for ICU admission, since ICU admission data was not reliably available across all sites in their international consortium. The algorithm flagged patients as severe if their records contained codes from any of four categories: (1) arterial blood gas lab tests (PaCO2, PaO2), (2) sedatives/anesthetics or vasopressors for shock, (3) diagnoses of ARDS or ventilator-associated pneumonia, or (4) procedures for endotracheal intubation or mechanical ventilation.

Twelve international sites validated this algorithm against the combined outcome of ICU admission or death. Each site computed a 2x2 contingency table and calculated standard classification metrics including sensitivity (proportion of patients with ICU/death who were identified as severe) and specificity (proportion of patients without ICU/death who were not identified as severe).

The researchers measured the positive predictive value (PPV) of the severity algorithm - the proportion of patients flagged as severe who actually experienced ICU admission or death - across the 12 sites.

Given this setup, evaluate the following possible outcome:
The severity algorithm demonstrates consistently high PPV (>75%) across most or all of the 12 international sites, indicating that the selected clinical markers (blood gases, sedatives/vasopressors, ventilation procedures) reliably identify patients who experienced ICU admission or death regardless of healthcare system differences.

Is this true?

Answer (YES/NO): NO